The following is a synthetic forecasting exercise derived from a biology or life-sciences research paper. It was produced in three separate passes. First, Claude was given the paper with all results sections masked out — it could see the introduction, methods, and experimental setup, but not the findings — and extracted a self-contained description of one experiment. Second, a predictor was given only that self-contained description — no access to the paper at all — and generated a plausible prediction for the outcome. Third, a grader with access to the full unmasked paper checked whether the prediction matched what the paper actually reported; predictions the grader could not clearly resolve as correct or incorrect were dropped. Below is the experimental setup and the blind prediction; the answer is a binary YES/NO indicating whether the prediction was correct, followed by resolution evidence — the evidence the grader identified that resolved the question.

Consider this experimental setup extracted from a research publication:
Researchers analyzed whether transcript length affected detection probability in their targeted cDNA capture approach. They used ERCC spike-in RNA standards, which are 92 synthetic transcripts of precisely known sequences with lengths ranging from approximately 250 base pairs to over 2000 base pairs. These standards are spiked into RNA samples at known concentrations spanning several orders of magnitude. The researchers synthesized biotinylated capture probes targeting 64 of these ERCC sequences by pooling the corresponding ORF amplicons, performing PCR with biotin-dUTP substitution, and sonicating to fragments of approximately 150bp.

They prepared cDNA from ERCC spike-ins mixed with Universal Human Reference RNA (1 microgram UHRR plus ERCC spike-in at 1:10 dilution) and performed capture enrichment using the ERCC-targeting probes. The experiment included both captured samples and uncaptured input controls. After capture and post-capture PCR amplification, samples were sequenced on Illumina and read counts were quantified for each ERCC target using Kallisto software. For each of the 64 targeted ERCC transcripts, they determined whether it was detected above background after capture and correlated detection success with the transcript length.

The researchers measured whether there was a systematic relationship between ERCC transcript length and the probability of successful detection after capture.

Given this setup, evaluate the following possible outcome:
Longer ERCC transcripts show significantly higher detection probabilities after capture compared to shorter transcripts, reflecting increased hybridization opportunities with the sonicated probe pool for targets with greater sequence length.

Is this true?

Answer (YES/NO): NO